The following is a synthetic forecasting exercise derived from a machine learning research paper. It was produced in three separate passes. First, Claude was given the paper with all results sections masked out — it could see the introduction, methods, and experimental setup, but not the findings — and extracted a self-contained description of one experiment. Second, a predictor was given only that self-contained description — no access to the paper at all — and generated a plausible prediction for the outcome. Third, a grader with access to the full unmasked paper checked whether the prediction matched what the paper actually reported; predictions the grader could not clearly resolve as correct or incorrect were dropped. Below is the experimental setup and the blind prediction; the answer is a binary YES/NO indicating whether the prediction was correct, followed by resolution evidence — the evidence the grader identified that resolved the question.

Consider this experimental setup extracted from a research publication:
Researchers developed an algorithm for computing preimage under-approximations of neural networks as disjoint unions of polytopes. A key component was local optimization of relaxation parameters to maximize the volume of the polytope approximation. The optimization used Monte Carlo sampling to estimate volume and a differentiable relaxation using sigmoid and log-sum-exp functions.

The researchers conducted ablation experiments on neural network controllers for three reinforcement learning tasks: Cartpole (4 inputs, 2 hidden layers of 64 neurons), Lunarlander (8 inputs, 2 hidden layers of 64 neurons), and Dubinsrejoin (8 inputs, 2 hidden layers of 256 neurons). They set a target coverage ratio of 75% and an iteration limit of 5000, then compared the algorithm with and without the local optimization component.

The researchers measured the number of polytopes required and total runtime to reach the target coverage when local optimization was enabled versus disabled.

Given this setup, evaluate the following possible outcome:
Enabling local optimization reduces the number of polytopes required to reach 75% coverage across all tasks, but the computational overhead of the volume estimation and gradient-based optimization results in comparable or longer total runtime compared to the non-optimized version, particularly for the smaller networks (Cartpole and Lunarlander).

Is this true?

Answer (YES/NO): NO